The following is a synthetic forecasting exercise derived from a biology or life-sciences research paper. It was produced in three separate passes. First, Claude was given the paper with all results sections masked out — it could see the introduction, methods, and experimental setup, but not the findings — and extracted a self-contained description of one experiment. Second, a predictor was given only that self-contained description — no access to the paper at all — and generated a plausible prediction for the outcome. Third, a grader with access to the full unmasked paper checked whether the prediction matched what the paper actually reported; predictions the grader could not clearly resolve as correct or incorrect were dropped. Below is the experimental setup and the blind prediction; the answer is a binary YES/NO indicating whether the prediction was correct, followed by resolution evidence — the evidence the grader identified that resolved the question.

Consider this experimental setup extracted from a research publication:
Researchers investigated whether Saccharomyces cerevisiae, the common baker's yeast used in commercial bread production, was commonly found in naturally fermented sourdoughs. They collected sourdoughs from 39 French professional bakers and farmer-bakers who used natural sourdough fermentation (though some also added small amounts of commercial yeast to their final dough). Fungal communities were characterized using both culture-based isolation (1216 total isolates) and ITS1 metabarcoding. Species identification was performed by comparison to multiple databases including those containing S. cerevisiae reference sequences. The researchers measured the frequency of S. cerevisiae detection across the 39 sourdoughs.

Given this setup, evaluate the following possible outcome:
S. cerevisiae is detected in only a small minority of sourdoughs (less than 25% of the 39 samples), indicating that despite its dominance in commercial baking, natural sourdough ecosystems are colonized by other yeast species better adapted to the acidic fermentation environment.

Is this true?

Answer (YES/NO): NO